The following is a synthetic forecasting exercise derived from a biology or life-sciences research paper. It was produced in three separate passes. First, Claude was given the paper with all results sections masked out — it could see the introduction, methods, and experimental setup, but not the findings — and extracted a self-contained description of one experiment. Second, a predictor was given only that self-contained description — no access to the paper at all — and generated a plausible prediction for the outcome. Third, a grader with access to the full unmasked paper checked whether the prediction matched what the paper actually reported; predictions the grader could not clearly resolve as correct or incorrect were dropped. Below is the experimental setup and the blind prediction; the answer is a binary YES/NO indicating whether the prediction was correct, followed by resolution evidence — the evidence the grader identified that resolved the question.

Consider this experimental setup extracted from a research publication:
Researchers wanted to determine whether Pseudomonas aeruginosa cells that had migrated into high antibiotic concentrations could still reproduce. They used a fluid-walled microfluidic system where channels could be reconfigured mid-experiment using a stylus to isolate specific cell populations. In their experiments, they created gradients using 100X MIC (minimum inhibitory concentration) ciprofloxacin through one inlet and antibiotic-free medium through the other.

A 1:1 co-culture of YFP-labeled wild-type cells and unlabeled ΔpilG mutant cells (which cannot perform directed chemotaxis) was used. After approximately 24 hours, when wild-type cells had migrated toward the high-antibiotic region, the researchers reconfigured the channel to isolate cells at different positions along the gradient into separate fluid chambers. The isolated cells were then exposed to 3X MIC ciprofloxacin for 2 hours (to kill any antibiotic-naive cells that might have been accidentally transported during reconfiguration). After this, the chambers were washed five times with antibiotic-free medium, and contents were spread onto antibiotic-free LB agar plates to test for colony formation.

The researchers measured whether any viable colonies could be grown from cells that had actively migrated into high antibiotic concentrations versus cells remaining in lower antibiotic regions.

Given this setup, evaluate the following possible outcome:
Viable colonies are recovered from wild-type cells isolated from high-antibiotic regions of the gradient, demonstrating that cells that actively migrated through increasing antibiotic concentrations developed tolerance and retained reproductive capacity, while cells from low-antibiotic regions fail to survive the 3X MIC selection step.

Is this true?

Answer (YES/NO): NO